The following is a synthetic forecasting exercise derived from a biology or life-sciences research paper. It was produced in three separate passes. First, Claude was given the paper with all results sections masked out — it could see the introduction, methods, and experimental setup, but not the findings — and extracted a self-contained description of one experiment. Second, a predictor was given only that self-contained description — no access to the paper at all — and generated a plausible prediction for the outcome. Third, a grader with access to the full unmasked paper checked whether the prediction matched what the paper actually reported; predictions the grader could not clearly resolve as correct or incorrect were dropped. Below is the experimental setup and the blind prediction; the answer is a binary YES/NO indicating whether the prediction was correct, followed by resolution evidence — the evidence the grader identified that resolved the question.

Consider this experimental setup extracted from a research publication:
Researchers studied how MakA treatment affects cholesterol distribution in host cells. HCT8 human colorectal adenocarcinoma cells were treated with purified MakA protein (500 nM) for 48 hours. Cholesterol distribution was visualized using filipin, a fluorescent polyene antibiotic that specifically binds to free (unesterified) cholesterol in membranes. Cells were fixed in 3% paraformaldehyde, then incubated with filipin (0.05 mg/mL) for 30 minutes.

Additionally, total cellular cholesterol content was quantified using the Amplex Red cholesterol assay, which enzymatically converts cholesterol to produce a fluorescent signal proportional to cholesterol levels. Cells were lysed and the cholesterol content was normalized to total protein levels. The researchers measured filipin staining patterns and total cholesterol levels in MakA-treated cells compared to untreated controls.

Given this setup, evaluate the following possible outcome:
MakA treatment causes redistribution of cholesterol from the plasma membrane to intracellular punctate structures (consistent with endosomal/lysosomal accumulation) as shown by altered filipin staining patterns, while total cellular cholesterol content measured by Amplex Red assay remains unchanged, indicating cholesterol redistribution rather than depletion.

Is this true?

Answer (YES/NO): NO